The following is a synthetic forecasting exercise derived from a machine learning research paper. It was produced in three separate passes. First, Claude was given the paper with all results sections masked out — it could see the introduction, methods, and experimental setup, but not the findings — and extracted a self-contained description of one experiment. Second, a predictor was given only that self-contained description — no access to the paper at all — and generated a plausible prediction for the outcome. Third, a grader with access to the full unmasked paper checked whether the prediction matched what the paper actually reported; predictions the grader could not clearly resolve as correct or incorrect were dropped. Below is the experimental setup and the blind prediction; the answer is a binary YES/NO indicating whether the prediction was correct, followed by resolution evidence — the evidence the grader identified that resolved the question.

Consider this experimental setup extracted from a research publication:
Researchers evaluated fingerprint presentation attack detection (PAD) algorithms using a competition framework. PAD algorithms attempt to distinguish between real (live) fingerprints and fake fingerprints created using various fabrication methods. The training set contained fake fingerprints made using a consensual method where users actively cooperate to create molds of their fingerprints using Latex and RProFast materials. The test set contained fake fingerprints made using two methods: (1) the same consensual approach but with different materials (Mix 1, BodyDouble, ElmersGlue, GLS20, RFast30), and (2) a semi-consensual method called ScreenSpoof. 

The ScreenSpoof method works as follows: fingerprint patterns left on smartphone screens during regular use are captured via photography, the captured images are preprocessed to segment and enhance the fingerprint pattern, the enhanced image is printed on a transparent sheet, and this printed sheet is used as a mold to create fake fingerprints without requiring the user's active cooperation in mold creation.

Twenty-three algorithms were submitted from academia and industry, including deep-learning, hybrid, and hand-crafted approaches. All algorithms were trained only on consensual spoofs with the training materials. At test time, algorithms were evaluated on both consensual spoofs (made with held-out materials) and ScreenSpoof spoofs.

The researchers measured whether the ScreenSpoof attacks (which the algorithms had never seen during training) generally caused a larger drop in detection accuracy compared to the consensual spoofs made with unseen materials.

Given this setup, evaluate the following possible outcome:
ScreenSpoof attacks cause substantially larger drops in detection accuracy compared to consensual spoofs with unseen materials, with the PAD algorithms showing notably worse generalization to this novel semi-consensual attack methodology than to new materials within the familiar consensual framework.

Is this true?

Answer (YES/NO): YES